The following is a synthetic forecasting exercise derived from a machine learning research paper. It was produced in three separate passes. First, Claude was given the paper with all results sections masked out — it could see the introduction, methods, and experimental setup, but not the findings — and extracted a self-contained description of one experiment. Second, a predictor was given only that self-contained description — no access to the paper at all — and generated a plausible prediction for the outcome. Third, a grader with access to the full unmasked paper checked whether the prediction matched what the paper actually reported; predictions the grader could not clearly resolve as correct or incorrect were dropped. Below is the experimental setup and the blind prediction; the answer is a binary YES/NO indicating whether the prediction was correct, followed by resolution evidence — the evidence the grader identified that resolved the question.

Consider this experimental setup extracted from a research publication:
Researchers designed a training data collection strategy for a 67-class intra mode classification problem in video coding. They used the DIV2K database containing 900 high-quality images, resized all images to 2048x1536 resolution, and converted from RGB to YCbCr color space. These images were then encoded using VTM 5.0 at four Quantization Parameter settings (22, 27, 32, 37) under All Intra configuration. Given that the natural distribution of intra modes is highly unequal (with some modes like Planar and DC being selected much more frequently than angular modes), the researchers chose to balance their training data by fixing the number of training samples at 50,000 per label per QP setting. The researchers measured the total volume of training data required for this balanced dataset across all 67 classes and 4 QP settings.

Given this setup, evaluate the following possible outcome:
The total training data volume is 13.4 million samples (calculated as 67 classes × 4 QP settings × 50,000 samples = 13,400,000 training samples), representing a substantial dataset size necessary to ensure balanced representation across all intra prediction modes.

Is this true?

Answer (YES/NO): YES